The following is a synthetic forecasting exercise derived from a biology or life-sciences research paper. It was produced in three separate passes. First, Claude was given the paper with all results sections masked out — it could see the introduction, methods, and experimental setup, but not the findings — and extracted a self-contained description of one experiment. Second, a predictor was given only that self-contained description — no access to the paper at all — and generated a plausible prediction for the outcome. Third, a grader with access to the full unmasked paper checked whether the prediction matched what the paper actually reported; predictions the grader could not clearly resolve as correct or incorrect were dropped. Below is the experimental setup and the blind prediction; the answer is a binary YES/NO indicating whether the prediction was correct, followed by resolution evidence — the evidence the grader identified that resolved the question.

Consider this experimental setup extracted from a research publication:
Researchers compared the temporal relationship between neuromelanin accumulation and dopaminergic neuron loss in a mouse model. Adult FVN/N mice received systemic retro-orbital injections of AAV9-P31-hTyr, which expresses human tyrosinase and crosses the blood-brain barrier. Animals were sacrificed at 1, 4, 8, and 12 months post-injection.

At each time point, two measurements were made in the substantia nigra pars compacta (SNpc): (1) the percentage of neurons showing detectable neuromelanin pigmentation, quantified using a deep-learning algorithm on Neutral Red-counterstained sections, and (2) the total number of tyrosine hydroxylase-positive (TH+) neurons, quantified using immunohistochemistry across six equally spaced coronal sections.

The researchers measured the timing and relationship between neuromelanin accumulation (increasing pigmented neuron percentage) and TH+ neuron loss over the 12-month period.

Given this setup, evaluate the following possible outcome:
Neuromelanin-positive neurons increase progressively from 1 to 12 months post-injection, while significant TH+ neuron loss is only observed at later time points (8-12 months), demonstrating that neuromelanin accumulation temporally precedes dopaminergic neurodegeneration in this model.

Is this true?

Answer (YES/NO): NO